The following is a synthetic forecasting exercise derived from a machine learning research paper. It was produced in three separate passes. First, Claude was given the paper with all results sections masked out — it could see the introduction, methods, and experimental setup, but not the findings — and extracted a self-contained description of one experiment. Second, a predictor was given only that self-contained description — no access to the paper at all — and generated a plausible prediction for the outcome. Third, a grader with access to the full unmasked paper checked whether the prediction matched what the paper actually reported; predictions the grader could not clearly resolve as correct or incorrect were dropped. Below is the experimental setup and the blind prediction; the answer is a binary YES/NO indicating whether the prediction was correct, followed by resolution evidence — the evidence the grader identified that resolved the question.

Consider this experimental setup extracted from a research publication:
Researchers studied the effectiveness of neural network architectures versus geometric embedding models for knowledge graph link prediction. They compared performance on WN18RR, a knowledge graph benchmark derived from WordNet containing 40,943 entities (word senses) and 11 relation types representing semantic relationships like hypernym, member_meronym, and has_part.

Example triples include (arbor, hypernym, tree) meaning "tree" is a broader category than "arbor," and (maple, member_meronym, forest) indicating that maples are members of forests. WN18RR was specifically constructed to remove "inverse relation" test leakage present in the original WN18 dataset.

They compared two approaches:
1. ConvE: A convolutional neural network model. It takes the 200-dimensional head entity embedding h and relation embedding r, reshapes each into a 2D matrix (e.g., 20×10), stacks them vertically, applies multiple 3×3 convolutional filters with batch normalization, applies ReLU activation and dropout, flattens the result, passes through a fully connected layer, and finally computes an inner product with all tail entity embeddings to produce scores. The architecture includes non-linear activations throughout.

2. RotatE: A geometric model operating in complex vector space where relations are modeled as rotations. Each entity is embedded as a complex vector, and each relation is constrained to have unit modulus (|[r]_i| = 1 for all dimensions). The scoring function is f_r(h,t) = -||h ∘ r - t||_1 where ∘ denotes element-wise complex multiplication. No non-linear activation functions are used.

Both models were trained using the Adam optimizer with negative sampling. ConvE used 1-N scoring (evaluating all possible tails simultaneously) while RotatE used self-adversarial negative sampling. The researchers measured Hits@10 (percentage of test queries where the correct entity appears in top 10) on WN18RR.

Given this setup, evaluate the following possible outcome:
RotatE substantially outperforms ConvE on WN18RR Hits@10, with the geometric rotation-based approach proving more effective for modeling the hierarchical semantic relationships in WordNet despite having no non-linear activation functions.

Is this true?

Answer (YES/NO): YES